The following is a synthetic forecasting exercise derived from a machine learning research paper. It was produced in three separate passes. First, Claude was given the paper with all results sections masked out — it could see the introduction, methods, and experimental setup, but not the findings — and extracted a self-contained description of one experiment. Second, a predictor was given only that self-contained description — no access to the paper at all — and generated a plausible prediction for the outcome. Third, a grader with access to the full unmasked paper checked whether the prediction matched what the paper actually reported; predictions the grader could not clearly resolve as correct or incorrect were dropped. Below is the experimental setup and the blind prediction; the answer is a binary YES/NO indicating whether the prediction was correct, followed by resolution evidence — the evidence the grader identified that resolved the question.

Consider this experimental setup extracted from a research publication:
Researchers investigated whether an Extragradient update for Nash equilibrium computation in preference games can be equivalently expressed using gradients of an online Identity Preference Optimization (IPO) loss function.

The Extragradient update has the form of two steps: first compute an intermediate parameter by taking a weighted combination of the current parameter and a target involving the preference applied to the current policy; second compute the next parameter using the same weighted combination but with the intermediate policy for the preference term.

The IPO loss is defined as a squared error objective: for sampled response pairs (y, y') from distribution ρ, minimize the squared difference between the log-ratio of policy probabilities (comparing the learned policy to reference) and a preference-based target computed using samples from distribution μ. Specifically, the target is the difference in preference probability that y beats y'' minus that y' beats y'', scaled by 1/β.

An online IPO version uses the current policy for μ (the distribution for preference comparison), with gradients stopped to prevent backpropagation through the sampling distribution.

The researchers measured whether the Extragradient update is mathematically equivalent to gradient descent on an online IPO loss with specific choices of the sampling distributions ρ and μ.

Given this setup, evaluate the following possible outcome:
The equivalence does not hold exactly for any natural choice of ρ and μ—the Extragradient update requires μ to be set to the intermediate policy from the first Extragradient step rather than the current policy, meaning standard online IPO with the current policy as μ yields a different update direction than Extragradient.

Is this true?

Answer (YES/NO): YES